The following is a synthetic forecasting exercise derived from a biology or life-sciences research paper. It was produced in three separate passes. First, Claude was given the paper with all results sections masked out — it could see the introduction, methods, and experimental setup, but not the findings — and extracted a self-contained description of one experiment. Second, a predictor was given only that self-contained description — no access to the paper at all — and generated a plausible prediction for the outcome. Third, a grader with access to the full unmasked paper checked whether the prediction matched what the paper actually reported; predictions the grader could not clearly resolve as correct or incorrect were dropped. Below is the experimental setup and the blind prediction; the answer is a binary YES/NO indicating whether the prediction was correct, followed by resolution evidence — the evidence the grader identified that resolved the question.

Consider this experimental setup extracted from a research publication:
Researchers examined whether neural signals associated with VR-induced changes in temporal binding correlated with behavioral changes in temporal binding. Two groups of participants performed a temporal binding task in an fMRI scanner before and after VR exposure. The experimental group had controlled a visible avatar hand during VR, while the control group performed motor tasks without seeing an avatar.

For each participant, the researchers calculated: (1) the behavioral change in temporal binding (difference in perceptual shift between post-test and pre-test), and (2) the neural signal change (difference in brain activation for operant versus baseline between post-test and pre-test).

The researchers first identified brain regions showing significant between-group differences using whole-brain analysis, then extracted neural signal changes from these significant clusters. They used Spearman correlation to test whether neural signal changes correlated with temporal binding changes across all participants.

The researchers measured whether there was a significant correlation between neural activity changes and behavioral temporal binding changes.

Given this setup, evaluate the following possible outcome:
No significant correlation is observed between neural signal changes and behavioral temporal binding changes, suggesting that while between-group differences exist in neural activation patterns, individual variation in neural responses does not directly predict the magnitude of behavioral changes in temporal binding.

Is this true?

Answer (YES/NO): NO